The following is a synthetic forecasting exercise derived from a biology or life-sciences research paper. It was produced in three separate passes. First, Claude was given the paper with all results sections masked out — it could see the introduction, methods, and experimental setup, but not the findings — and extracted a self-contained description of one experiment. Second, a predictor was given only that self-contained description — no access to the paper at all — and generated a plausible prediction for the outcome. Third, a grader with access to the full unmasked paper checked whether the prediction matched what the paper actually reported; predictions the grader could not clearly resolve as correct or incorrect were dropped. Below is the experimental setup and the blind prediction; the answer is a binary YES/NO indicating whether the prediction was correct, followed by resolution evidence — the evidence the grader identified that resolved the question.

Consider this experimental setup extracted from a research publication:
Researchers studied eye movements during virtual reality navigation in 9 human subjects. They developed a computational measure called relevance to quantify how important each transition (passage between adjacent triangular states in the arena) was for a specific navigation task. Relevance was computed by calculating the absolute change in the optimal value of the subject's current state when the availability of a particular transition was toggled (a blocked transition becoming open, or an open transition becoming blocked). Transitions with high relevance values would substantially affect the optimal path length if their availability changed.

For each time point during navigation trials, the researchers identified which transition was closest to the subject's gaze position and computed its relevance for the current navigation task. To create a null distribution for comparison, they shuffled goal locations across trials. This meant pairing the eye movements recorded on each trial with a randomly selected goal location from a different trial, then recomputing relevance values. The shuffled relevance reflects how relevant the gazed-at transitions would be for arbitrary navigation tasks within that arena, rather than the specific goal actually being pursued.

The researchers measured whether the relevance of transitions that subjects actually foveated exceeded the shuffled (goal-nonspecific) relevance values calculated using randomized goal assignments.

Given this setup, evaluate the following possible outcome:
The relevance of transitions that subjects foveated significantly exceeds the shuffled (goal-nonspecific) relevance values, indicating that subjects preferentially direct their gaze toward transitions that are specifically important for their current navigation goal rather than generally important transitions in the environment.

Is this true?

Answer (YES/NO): YES